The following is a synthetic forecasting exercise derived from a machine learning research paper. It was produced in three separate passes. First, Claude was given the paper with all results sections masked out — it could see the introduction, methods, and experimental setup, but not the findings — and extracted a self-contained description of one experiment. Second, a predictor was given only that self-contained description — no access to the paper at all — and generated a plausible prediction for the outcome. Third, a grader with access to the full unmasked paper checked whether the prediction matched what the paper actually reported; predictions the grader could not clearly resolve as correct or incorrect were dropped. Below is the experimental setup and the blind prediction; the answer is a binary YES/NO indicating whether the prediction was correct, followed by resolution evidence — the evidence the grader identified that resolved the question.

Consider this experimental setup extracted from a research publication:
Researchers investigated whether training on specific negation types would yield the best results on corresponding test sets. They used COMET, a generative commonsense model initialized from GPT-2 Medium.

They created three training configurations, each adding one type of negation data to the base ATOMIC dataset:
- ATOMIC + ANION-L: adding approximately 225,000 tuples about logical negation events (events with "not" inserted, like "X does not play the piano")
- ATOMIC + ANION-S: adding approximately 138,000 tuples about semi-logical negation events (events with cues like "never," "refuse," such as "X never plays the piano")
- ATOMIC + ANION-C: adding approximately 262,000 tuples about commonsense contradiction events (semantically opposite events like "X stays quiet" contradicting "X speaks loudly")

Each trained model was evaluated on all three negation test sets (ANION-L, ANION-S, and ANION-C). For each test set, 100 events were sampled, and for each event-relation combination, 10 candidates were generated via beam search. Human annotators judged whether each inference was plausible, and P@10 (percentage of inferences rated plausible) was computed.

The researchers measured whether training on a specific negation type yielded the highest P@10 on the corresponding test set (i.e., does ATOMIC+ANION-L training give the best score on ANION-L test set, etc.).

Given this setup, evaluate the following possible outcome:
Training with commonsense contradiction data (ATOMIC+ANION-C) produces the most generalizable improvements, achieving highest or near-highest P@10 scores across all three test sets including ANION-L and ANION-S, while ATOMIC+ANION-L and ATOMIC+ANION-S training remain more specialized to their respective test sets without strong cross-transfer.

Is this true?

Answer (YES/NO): NO